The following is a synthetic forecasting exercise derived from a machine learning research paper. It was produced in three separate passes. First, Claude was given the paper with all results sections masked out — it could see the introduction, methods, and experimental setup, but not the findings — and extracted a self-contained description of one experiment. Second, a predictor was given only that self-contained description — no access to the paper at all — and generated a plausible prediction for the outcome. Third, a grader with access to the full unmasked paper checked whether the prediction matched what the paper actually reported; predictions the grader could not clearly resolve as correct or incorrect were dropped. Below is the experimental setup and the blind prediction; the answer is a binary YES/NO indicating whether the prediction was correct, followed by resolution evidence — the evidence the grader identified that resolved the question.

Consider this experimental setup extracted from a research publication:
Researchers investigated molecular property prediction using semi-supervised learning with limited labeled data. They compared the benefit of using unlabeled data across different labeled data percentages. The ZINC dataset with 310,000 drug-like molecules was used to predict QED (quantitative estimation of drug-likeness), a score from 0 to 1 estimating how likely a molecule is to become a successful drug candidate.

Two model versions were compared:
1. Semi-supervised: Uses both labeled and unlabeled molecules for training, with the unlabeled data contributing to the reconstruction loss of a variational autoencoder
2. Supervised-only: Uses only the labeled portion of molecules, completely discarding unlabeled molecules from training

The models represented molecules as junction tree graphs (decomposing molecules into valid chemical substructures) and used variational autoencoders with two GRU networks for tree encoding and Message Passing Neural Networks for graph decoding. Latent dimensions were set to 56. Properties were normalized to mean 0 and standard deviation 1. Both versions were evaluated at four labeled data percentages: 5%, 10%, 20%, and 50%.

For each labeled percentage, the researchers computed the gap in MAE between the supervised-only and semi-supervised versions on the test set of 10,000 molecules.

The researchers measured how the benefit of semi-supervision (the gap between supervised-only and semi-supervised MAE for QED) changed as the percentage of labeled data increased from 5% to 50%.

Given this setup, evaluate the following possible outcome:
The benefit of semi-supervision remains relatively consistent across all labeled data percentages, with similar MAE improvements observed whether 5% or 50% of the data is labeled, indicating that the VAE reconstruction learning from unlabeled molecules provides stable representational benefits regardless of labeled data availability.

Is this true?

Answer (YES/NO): NO